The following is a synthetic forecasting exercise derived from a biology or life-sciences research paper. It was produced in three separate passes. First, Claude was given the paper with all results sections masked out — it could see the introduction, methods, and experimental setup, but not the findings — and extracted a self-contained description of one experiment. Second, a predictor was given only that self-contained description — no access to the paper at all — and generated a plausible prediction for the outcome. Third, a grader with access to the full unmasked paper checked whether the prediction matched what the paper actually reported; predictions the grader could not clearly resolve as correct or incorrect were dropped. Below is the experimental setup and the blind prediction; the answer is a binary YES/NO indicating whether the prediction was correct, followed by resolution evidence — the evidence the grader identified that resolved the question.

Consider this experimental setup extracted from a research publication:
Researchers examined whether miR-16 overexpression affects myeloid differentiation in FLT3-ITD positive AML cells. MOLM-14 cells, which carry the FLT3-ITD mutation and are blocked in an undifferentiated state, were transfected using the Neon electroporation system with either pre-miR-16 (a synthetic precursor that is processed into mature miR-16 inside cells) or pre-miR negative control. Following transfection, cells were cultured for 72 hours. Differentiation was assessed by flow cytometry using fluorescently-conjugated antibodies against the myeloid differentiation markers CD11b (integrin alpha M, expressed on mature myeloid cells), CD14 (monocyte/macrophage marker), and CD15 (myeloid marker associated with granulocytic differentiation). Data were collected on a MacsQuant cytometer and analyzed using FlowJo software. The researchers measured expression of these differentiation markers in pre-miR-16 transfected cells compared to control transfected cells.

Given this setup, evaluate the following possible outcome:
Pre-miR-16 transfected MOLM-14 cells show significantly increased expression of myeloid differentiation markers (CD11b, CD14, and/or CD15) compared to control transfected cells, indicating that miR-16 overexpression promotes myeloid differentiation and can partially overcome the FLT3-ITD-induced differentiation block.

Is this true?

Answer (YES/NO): YES